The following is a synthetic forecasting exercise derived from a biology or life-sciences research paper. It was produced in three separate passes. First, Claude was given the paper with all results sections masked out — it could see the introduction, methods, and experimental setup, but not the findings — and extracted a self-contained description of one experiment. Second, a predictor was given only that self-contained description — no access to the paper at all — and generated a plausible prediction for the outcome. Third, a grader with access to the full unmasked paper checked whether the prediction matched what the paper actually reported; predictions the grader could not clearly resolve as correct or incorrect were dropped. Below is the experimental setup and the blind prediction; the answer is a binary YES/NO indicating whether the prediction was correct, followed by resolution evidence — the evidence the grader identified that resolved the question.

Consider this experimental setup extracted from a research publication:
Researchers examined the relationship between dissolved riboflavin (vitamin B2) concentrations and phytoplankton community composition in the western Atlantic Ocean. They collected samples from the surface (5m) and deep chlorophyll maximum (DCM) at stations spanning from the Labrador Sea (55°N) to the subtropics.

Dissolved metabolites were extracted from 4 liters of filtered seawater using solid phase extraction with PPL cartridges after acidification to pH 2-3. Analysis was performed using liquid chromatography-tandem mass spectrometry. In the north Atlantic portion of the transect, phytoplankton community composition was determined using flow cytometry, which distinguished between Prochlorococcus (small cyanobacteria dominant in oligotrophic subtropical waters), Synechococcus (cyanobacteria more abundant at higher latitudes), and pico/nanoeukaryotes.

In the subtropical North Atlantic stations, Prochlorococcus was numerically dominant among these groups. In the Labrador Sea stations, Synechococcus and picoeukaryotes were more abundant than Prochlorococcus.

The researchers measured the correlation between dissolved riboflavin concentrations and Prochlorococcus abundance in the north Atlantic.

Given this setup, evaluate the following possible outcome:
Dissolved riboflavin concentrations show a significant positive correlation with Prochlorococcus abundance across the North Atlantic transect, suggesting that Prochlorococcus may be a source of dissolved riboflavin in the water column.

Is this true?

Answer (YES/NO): NO